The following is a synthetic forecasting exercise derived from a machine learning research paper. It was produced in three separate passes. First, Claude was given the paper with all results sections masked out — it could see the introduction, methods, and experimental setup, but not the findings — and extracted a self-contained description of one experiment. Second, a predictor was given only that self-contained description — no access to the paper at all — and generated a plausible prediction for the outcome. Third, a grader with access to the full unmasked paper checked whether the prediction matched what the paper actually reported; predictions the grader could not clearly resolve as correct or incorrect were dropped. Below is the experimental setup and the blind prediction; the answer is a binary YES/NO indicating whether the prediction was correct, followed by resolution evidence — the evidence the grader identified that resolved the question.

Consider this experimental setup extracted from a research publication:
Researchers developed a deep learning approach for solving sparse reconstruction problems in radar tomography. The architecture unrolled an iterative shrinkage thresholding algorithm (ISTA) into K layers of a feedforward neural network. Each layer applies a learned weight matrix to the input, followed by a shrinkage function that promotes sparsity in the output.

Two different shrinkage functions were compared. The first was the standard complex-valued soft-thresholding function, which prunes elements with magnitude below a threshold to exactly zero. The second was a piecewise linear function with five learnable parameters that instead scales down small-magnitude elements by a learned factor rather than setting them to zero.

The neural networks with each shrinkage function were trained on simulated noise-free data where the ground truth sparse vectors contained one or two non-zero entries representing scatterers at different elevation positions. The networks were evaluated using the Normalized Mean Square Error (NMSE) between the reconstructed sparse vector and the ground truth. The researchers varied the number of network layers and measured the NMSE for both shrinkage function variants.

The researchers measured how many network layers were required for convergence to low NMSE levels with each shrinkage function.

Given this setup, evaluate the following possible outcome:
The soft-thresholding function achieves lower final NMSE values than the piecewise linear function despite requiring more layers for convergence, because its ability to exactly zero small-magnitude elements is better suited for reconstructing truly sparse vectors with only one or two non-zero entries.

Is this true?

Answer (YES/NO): NO